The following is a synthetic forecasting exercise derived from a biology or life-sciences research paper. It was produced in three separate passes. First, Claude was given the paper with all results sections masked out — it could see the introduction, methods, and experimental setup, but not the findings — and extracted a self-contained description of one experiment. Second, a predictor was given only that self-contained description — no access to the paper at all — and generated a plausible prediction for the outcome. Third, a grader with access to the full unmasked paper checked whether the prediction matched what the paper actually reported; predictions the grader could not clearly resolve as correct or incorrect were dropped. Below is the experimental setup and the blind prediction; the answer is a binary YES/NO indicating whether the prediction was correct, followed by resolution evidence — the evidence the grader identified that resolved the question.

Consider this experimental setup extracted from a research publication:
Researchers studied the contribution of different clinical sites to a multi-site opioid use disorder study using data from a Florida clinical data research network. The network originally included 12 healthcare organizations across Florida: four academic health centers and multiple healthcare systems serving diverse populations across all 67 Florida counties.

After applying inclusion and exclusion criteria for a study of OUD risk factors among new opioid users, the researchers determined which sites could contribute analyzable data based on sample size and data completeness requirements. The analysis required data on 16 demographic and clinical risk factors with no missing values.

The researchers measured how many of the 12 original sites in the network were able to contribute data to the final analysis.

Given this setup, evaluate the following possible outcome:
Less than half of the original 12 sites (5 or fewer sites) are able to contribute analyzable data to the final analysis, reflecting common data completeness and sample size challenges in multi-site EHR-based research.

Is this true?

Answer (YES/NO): YES